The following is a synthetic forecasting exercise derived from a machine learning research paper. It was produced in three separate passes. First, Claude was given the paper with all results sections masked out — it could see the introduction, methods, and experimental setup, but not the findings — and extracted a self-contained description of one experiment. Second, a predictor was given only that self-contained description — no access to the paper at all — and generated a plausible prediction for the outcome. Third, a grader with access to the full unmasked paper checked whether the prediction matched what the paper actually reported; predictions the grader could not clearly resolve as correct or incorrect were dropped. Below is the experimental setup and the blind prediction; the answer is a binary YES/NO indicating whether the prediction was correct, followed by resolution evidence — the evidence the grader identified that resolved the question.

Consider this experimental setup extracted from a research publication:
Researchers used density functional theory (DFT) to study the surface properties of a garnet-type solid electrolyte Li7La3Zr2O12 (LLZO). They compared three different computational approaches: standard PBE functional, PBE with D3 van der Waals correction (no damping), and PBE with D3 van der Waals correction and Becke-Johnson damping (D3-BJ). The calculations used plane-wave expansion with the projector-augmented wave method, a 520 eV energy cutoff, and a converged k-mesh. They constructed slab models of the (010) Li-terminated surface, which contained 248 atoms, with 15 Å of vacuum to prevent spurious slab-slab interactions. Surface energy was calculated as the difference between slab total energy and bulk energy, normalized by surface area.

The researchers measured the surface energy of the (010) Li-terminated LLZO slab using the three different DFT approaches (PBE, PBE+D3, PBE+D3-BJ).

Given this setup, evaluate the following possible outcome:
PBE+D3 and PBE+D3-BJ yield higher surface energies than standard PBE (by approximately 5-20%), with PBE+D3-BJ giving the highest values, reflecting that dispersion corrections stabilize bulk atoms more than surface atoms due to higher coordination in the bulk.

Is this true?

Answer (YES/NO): NO